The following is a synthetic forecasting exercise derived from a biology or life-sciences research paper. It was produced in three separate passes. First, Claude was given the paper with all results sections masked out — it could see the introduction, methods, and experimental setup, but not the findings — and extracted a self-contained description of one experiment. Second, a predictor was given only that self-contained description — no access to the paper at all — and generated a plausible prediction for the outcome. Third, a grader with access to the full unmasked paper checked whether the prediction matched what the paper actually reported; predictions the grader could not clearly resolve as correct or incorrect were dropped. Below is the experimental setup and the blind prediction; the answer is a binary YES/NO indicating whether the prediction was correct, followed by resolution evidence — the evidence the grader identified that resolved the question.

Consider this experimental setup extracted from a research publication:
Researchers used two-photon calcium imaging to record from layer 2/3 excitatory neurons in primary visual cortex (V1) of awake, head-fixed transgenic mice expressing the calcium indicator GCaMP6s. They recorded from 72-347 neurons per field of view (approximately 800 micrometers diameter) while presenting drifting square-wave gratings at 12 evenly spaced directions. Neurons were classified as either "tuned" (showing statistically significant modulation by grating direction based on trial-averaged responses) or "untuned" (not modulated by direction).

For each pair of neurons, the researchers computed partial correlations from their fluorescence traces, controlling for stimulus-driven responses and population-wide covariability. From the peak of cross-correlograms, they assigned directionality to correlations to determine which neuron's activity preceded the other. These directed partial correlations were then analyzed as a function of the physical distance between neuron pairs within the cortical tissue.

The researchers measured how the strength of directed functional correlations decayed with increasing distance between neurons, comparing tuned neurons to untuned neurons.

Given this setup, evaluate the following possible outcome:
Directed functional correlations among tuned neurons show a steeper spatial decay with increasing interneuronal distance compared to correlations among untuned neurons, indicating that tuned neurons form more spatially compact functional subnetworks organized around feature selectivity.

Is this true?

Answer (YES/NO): NO